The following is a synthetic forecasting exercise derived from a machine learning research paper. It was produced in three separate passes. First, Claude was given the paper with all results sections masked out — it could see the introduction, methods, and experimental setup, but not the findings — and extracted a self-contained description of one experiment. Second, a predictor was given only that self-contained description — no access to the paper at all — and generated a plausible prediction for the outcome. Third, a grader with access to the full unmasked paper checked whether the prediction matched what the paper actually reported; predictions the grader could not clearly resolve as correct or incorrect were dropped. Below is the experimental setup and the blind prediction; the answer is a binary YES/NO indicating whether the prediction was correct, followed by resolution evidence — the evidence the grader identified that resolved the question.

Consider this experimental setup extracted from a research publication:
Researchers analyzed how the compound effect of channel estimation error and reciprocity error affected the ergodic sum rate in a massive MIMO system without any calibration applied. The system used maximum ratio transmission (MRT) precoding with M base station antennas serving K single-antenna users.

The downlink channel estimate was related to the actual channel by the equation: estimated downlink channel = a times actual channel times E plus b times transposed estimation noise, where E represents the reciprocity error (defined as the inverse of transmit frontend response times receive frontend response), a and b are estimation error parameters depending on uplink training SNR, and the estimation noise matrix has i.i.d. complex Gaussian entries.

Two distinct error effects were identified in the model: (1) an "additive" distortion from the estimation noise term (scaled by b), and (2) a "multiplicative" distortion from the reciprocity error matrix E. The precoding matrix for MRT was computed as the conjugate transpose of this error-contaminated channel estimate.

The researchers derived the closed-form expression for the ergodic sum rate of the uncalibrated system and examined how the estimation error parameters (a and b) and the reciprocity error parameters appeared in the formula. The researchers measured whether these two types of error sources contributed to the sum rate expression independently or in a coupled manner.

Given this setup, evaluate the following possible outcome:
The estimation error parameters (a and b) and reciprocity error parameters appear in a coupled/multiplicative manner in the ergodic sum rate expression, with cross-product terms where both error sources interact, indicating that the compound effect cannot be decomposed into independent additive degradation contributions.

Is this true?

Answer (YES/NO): YES